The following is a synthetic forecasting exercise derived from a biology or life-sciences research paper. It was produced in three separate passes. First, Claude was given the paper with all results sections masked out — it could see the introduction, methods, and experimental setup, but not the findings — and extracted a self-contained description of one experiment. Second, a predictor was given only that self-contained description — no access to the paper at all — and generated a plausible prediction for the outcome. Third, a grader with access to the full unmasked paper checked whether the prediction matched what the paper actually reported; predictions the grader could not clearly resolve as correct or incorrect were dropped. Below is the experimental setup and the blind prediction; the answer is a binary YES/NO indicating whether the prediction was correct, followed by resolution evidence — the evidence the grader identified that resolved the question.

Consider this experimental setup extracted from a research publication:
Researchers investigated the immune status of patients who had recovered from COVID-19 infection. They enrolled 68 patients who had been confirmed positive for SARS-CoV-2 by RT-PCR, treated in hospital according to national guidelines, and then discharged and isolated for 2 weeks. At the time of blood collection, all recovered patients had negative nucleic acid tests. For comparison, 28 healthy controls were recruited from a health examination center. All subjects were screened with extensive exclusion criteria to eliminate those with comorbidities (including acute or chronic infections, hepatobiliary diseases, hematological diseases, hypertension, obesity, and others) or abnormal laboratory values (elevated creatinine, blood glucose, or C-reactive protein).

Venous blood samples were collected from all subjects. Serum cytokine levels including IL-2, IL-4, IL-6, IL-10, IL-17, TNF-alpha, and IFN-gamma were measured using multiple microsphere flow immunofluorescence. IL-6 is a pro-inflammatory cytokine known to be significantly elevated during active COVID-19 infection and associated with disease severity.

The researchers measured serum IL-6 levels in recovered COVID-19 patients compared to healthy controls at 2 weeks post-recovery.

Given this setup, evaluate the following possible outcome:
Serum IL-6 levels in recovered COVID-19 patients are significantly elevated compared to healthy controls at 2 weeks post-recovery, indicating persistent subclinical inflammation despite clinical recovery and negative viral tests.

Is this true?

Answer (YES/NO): YES